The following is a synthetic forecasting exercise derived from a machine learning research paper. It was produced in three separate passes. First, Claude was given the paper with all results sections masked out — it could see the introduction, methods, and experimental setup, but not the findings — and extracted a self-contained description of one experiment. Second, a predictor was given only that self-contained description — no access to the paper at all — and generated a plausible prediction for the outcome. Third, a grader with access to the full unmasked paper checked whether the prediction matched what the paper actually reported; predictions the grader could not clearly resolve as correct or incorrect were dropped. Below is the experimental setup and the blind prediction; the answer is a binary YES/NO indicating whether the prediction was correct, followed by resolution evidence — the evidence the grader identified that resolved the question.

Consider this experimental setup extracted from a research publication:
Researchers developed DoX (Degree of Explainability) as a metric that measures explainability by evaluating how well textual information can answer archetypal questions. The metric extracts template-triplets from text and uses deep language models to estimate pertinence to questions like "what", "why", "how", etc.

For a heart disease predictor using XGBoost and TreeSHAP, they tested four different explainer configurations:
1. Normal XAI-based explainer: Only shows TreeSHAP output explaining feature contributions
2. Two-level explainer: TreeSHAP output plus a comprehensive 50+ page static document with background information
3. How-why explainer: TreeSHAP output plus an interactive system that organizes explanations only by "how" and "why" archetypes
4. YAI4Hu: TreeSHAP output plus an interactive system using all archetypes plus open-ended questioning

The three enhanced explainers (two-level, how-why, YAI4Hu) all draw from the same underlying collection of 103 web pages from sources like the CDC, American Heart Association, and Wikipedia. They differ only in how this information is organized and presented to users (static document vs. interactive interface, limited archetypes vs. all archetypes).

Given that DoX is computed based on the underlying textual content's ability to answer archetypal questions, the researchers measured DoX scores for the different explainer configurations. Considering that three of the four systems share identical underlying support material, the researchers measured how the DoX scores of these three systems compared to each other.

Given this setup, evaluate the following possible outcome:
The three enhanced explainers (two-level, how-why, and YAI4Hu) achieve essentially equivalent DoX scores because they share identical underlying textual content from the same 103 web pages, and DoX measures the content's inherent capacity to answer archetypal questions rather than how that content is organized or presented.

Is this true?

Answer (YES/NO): YES